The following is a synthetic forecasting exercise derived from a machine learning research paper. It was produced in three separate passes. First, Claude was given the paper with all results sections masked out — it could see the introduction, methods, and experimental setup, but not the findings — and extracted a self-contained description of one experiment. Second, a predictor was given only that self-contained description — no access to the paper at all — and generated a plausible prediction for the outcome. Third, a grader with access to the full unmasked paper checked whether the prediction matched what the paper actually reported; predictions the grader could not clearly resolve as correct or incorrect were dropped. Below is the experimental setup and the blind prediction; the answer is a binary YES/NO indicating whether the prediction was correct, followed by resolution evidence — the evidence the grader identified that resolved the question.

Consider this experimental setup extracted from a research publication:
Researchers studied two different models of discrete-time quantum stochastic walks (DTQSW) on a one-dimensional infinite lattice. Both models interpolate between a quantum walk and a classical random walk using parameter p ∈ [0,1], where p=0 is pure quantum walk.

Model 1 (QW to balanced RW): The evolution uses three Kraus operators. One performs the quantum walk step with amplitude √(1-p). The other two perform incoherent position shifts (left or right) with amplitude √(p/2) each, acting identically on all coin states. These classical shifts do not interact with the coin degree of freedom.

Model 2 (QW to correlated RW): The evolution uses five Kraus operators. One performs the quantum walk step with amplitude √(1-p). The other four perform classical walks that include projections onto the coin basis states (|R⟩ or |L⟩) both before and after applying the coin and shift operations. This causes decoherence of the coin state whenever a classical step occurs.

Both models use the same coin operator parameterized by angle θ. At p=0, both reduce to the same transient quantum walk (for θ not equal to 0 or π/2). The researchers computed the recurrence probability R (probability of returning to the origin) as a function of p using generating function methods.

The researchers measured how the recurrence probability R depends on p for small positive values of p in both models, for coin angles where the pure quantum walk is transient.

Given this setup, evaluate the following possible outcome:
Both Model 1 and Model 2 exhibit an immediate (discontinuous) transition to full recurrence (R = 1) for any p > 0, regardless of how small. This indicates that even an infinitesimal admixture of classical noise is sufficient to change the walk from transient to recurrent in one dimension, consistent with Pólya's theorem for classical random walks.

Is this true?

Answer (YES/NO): NO